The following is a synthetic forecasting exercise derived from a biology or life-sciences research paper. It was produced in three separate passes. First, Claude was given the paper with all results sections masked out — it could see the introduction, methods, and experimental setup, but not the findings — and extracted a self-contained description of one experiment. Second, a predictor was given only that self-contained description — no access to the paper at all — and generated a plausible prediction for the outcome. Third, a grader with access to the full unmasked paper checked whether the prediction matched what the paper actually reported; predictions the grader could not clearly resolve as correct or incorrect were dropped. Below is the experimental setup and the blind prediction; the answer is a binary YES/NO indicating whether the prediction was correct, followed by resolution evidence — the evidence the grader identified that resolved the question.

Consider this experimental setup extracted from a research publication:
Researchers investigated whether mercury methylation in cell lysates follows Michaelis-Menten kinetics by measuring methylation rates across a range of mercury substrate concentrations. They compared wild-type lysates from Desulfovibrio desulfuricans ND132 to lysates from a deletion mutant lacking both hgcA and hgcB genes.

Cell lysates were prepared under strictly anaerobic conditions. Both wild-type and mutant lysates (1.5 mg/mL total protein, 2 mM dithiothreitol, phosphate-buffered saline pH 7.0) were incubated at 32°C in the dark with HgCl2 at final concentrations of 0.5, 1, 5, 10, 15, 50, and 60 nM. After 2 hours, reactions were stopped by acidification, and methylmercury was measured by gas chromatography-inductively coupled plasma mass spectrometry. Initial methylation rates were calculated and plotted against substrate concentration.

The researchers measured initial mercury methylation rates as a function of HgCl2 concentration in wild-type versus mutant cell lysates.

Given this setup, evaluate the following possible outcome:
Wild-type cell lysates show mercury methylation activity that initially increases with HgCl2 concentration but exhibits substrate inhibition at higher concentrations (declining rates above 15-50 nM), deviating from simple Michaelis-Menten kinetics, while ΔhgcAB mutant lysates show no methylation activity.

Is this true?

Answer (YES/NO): NO